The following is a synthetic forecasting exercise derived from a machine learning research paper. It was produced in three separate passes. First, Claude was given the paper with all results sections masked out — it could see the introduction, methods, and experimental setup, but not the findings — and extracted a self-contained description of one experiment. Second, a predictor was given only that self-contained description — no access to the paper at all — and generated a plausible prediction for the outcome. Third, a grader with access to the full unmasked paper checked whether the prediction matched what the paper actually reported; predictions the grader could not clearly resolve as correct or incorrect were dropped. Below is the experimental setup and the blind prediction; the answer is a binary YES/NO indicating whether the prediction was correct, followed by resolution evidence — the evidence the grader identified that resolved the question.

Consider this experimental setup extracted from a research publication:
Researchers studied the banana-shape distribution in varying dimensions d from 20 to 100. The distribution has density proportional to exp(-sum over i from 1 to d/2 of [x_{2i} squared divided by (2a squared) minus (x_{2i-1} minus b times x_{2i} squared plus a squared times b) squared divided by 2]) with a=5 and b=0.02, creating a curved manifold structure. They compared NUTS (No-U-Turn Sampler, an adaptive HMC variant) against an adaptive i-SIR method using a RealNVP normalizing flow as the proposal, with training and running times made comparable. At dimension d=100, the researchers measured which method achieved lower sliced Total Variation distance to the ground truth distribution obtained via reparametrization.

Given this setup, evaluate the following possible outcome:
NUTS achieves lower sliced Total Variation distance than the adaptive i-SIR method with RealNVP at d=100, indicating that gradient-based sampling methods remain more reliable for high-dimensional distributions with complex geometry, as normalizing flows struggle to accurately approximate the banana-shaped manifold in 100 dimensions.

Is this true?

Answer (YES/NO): YES